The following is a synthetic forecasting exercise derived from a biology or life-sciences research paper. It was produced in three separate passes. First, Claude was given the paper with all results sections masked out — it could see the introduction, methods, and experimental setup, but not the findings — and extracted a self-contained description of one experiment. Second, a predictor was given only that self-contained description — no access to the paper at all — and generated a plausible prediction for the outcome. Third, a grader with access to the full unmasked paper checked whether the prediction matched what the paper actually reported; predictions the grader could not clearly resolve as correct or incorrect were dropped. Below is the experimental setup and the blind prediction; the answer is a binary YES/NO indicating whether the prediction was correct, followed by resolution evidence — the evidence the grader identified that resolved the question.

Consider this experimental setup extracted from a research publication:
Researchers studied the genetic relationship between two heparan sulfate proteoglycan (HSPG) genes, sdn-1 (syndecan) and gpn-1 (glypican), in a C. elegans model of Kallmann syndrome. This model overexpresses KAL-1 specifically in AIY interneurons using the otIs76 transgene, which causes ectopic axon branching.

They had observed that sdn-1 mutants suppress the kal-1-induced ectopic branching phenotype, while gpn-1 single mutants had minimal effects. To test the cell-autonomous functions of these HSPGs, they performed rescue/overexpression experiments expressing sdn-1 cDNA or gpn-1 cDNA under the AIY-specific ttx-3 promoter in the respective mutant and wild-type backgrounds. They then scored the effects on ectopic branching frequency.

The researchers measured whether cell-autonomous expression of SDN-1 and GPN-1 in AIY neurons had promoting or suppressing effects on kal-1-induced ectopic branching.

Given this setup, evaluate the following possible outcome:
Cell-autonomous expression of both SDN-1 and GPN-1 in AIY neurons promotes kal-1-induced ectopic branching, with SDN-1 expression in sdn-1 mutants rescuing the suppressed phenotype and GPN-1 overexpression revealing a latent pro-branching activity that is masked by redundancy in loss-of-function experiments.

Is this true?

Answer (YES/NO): NO